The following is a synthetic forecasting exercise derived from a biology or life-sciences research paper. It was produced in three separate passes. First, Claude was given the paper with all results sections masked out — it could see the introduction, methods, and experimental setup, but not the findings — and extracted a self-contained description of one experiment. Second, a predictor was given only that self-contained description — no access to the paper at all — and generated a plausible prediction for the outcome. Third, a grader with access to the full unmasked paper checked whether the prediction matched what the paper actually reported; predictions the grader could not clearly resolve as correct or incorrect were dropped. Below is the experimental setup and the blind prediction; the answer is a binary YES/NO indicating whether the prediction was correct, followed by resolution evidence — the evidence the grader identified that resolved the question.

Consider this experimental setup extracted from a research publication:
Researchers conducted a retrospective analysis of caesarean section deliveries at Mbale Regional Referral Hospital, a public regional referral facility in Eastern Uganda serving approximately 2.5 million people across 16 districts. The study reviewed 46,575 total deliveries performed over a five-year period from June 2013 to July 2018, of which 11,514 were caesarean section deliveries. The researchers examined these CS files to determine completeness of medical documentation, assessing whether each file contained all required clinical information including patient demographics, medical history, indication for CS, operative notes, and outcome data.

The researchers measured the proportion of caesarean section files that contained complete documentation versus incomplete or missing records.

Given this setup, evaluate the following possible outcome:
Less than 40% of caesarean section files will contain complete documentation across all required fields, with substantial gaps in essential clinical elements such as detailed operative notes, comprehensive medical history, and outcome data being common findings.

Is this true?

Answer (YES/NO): NO